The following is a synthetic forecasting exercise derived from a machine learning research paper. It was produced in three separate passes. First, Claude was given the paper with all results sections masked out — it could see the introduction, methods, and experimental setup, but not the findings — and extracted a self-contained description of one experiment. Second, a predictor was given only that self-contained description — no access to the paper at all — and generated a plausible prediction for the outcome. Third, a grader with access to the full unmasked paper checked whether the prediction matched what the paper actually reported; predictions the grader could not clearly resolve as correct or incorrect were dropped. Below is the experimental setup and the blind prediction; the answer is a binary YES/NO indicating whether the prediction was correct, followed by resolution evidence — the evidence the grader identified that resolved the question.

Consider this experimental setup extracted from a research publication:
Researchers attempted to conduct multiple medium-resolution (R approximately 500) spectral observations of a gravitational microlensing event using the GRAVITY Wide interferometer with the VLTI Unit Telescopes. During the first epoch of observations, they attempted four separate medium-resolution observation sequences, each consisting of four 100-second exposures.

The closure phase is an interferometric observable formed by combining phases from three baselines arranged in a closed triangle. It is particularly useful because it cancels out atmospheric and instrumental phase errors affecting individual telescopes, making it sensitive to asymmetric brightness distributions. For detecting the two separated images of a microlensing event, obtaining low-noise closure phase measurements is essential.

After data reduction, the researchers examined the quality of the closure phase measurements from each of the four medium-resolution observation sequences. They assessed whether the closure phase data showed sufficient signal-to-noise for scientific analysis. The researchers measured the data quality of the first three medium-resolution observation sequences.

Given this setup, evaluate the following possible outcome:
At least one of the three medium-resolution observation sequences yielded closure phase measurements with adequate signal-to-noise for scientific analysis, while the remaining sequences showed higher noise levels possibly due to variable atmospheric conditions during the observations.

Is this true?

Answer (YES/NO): NO